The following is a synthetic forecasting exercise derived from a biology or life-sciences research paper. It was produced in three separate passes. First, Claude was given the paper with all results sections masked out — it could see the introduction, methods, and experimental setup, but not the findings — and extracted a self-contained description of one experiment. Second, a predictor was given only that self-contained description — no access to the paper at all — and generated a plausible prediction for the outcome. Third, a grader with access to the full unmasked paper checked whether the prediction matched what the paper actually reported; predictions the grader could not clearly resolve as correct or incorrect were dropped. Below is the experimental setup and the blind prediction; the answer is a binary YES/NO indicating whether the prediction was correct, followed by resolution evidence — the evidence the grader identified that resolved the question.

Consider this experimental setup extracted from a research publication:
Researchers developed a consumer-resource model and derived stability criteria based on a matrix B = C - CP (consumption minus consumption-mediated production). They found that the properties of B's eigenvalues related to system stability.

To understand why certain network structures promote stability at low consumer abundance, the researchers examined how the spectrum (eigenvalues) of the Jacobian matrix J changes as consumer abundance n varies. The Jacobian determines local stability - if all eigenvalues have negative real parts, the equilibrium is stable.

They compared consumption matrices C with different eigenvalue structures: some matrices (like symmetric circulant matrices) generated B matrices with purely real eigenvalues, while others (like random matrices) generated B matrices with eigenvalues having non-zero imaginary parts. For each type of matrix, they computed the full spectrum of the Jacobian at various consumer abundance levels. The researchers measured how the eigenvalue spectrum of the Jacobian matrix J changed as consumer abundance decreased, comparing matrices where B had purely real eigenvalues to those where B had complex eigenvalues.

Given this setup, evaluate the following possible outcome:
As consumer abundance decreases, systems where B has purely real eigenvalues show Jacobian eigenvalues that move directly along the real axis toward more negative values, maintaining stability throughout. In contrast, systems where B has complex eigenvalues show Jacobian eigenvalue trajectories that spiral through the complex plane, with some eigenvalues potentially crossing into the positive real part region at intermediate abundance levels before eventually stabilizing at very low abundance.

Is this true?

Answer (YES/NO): NO